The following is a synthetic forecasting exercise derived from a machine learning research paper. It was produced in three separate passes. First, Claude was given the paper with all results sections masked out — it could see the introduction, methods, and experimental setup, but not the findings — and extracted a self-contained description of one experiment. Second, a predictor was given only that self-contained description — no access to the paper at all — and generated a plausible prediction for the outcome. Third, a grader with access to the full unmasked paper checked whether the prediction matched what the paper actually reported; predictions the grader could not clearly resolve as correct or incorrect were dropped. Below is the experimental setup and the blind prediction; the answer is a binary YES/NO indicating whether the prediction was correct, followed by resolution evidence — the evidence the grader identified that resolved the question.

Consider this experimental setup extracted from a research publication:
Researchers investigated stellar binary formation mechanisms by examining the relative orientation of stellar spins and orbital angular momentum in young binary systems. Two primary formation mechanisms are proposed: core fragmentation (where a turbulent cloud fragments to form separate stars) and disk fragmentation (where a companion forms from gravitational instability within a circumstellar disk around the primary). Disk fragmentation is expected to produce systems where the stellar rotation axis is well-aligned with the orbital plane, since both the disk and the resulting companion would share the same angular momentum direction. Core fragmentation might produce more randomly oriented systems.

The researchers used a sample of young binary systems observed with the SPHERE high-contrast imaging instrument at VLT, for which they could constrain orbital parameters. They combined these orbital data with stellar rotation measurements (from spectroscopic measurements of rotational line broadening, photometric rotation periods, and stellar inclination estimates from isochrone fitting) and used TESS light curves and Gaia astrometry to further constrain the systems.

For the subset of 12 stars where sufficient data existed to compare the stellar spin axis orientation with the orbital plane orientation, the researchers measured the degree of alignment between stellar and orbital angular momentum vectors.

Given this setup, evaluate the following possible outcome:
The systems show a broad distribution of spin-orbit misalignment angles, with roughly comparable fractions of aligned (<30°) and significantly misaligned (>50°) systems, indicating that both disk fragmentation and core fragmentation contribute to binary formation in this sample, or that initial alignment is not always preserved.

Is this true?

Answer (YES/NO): NO